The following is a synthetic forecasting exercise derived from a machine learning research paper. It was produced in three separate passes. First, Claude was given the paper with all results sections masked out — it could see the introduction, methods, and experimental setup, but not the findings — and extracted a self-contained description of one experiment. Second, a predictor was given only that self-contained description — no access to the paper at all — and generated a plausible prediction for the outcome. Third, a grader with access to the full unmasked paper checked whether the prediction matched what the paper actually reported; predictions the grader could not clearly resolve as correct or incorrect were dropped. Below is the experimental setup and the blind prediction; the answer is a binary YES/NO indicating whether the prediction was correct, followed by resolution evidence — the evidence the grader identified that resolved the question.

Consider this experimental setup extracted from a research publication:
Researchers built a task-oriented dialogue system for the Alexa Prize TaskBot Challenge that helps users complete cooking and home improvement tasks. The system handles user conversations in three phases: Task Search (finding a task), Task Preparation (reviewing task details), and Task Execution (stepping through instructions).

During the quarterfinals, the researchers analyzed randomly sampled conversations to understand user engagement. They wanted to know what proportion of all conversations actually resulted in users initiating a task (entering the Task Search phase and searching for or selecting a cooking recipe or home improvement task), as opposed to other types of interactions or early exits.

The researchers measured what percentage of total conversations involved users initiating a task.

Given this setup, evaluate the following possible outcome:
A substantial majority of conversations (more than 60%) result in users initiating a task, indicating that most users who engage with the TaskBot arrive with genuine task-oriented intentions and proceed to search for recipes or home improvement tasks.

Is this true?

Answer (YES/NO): YES